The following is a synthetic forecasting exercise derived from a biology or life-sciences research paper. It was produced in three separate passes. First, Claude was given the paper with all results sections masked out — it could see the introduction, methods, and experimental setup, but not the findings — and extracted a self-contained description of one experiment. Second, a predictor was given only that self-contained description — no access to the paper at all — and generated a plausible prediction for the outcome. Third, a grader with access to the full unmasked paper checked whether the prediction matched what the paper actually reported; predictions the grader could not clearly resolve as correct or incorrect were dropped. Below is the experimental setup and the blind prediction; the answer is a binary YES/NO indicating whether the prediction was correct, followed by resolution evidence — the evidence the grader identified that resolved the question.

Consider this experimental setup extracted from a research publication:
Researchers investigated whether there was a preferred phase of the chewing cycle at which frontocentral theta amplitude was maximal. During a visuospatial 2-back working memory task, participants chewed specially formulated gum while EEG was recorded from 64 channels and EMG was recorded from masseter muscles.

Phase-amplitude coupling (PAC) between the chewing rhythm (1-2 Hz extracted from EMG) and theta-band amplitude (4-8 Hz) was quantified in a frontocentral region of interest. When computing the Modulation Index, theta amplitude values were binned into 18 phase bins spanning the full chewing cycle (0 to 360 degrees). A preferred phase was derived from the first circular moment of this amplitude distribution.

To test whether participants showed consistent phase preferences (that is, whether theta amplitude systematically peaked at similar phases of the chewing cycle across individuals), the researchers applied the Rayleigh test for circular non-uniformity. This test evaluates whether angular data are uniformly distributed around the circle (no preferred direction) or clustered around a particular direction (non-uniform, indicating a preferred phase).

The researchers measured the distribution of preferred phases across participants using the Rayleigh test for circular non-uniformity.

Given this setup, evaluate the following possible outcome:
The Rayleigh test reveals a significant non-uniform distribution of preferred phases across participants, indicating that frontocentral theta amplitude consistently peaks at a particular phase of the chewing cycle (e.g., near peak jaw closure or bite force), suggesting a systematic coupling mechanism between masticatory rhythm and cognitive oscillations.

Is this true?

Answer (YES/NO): YES